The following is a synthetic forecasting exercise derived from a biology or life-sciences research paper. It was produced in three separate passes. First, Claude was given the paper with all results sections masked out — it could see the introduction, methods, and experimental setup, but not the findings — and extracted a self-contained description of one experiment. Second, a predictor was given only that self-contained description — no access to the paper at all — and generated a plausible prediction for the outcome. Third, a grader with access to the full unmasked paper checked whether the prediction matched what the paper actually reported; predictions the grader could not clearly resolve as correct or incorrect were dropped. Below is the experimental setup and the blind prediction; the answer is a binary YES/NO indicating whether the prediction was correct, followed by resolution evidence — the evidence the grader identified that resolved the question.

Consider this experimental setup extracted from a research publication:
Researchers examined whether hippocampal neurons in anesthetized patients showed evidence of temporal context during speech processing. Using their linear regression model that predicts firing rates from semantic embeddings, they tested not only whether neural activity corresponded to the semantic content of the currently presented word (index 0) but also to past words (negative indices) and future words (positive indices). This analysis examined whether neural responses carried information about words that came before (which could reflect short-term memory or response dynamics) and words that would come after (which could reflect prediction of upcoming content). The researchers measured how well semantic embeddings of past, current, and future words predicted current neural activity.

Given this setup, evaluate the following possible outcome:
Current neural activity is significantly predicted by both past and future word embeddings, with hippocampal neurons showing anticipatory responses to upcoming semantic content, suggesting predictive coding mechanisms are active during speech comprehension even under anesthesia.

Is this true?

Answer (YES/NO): YES